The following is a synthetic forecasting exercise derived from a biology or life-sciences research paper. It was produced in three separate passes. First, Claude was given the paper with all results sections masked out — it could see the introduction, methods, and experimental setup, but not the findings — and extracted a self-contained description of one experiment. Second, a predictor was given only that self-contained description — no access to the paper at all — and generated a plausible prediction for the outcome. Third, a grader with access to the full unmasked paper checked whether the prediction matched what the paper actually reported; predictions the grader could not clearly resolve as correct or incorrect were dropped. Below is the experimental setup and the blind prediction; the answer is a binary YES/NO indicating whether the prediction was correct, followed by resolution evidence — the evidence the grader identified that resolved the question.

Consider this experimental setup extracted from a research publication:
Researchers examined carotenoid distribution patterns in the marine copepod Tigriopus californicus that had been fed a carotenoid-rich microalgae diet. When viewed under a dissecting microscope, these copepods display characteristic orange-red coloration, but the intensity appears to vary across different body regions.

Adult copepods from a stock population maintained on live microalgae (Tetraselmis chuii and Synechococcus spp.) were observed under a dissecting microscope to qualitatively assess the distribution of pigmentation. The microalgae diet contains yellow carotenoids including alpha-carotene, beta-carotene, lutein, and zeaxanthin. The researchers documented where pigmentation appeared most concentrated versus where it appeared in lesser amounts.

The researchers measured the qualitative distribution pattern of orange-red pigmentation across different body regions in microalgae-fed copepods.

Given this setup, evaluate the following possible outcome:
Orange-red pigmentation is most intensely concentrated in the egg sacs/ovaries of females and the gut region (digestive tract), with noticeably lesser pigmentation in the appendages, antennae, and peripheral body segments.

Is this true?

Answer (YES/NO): NO